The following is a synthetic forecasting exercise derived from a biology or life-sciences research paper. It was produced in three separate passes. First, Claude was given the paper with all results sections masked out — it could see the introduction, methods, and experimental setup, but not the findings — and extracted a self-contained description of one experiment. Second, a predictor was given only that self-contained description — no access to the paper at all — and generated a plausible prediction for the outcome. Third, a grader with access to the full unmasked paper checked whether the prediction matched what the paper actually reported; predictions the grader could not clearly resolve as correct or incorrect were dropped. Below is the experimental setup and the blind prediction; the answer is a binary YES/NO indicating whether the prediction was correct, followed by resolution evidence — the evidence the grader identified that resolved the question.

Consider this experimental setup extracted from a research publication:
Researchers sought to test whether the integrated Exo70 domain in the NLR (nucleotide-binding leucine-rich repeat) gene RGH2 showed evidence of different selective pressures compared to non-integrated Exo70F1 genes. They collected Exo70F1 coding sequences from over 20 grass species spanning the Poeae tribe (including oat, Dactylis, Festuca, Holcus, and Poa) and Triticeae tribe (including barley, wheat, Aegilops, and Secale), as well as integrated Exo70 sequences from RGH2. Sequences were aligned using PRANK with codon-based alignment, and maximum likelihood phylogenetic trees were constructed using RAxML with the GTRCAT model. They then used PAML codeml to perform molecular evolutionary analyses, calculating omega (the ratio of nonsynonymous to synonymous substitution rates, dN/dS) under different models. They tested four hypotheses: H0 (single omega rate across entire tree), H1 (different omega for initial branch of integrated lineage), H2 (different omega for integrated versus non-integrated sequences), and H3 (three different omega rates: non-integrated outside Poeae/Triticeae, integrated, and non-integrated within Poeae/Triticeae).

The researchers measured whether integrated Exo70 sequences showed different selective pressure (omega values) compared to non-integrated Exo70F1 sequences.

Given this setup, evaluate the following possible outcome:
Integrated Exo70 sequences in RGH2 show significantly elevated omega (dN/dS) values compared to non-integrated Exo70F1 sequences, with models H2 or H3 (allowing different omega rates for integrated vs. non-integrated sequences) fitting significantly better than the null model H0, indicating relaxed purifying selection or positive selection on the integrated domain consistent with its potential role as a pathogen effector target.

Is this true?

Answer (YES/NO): YES